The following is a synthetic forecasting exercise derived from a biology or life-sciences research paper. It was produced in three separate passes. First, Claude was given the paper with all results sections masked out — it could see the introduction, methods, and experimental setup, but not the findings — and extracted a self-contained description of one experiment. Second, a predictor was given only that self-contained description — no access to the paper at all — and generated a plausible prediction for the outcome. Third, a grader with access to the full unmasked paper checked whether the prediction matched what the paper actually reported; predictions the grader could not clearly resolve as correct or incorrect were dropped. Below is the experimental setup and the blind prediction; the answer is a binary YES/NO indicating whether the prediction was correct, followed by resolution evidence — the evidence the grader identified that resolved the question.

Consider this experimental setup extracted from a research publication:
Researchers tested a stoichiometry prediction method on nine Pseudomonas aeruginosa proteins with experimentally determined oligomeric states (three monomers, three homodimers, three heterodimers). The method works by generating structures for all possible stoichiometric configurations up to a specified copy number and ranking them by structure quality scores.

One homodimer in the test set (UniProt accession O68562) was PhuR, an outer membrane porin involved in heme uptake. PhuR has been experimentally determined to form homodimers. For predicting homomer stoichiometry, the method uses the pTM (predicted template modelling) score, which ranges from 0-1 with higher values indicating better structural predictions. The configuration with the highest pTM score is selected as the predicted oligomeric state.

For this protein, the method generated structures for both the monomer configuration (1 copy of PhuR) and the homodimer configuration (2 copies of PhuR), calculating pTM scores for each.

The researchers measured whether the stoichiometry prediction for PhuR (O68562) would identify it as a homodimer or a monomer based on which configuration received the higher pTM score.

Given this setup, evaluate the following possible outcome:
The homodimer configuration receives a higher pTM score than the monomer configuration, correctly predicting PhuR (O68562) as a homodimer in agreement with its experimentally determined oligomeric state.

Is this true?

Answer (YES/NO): NO